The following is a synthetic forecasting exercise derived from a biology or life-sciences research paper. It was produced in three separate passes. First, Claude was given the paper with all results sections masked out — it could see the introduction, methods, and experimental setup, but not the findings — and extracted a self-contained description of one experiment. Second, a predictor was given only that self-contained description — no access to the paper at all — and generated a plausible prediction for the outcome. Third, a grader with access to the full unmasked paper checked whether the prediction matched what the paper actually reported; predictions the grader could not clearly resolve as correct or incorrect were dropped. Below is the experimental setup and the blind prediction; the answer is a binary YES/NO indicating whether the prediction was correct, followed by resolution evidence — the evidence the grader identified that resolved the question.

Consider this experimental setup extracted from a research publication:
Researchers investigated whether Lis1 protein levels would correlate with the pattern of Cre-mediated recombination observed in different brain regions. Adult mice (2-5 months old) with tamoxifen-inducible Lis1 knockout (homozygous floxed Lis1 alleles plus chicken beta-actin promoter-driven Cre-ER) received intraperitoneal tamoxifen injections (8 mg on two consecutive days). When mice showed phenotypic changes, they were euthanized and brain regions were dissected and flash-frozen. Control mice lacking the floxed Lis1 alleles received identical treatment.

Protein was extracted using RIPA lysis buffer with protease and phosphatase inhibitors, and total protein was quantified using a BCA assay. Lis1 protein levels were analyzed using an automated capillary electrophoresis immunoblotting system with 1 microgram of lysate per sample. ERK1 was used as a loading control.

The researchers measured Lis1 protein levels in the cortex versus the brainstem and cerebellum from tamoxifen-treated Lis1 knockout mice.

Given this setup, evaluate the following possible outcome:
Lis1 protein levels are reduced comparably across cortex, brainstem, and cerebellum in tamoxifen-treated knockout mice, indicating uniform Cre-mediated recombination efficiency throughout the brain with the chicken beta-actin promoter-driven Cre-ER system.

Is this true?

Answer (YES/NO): NO